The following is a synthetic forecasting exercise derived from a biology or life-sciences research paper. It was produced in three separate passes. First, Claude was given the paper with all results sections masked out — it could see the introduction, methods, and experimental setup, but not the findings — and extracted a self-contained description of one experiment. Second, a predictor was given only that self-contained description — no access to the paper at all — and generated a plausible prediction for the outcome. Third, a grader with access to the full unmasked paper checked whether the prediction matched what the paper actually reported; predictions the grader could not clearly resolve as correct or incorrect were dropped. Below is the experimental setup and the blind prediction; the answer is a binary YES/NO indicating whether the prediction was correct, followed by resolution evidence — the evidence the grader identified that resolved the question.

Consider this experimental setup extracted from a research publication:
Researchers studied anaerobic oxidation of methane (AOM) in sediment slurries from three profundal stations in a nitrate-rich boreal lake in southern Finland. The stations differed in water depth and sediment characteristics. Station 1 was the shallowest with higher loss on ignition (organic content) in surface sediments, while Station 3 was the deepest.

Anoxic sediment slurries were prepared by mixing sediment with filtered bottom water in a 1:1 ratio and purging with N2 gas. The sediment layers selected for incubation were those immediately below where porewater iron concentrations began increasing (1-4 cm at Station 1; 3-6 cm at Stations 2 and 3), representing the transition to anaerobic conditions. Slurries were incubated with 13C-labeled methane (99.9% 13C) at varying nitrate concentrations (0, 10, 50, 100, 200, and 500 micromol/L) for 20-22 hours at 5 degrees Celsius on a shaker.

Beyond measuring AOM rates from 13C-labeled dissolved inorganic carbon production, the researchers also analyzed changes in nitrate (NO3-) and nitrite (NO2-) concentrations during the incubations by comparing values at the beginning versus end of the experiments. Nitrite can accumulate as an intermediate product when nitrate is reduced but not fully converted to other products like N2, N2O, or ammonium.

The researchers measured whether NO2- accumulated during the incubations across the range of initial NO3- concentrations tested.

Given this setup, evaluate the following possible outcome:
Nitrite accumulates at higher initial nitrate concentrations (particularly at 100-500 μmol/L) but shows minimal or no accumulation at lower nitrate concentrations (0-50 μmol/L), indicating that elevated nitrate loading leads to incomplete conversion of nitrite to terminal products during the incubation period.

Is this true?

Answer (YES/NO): NO